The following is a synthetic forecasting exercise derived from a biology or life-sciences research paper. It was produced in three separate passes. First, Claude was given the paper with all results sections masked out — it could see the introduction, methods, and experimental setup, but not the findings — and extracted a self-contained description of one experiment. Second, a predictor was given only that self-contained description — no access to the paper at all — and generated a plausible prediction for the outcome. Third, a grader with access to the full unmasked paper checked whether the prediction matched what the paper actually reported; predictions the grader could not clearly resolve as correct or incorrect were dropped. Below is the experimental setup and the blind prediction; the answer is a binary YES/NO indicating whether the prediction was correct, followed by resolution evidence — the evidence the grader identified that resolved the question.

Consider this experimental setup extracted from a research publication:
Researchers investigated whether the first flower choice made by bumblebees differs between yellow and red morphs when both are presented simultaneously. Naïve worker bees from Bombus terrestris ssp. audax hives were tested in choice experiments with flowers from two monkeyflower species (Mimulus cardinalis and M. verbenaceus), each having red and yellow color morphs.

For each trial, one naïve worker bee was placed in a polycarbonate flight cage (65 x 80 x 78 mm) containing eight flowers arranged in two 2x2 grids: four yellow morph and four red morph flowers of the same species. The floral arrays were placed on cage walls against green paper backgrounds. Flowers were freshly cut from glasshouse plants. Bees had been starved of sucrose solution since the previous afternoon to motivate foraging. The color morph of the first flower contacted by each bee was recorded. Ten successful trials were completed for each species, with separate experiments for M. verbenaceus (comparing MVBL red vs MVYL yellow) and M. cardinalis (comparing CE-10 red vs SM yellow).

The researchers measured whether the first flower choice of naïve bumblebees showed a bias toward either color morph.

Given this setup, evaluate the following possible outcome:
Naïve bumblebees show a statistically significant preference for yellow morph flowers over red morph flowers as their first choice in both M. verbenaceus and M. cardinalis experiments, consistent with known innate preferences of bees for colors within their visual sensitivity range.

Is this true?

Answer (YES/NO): NO